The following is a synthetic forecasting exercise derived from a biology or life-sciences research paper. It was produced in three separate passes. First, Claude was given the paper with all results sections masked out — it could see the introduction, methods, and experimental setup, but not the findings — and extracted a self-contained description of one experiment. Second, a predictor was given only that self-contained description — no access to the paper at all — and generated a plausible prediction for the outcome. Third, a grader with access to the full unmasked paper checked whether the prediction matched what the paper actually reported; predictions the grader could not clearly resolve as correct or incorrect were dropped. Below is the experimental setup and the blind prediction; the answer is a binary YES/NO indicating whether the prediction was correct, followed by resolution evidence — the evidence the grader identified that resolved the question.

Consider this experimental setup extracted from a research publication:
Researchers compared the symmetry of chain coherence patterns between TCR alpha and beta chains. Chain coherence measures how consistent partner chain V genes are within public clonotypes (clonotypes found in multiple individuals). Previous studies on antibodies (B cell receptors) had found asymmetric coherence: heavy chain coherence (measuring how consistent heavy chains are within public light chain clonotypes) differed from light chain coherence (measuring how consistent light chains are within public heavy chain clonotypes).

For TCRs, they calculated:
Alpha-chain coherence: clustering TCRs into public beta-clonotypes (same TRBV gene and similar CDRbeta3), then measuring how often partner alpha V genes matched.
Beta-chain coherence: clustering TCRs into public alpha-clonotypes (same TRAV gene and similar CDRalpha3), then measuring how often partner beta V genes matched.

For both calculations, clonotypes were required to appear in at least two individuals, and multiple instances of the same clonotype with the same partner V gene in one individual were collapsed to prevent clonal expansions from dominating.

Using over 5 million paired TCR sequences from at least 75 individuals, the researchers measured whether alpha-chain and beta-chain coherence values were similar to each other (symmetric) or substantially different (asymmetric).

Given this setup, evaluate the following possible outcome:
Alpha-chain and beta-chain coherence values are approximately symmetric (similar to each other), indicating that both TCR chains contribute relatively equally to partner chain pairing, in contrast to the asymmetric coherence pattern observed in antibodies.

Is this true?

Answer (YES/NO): YES